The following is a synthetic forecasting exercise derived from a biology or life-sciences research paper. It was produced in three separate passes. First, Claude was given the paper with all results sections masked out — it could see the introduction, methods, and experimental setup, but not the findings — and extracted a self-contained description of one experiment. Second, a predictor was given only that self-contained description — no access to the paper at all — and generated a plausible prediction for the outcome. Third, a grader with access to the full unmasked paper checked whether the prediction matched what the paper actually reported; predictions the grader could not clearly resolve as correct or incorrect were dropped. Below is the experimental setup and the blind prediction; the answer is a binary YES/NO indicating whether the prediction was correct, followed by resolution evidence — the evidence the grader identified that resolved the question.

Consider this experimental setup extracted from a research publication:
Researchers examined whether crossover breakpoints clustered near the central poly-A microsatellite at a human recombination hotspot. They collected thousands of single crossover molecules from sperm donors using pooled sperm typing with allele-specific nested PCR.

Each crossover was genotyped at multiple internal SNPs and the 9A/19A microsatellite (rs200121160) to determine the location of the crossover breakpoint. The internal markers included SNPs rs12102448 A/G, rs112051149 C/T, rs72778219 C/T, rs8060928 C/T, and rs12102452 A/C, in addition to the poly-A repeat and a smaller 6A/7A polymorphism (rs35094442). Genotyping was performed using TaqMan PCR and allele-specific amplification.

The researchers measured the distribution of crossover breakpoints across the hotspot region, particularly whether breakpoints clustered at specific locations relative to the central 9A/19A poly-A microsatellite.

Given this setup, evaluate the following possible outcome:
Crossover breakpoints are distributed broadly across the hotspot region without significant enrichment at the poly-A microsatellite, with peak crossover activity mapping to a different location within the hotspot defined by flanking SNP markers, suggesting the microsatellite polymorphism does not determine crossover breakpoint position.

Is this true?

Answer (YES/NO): NO